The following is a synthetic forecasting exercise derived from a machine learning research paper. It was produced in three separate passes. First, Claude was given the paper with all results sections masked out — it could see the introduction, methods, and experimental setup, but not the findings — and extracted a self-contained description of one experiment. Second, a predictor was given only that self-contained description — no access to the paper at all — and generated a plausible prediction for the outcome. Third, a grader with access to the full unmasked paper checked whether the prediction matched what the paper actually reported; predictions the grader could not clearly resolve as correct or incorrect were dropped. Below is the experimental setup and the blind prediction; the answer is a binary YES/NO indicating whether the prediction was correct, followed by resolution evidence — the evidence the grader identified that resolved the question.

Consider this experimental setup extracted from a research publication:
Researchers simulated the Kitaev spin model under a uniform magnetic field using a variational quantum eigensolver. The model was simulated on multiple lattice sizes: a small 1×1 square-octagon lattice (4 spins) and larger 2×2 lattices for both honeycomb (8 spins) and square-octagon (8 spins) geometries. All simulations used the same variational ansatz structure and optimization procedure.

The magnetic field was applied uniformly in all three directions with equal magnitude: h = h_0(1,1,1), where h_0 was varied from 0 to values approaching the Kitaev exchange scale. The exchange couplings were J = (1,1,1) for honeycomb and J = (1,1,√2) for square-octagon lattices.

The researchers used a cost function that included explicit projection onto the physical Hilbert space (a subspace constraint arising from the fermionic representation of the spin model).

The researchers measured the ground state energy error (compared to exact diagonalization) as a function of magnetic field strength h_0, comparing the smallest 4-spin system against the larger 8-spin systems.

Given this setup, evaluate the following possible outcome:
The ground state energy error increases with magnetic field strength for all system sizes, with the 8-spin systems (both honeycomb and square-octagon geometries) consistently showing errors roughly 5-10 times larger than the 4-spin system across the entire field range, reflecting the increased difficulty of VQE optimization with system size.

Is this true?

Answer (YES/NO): NO